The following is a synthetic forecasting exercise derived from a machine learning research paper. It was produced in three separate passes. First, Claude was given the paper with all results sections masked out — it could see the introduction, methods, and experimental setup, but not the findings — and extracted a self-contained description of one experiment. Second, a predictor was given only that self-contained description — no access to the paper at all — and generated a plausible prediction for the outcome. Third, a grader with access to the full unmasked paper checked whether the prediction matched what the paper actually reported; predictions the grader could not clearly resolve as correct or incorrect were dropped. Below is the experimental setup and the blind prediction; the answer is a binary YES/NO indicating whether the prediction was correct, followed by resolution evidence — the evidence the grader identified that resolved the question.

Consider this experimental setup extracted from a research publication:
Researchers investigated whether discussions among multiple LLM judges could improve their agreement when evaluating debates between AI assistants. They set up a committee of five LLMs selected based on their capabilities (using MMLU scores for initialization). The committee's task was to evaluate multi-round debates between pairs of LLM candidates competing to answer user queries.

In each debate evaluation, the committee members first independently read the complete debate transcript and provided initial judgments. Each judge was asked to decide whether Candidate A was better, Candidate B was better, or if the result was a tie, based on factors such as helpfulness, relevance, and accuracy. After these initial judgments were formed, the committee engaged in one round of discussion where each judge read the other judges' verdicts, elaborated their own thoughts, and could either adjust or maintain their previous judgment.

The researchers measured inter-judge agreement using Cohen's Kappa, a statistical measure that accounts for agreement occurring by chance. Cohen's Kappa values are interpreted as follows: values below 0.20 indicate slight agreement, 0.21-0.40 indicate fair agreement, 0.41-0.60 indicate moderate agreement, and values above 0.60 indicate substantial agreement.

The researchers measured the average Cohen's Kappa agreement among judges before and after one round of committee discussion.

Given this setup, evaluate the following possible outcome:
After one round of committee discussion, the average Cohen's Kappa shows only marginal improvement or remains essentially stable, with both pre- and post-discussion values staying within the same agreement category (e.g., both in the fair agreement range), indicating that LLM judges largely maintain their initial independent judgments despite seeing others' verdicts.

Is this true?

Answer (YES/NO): NO